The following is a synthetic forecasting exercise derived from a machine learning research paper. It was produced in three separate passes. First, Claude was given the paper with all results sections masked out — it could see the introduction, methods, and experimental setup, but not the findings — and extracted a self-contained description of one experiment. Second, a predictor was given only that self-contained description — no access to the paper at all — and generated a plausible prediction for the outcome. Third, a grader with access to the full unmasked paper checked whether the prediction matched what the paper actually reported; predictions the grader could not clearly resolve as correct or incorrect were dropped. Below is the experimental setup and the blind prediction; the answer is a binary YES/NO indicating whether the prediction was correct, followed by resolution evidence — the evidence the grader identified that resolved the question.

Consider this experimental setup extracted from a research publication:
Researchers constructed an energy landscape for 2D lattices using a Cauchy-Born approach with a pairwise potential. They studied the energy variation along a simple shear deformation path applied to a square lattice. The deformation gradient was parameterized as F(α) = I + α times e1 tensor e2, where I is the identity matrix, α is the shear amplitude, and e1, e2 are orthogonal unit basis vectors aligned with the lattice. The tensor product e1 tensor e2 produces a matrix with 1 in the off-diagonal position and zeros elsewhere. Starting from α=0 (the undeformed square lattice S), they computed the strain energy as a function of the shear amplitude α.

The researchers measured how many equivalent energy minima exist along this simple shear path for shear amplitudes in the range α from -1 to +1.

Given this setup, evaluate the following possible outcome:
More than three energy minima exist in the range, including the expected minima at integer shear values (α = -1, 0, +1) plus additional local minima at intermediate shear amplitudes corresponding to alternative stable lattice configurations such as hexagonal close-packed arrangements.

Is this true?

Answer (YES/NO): NO